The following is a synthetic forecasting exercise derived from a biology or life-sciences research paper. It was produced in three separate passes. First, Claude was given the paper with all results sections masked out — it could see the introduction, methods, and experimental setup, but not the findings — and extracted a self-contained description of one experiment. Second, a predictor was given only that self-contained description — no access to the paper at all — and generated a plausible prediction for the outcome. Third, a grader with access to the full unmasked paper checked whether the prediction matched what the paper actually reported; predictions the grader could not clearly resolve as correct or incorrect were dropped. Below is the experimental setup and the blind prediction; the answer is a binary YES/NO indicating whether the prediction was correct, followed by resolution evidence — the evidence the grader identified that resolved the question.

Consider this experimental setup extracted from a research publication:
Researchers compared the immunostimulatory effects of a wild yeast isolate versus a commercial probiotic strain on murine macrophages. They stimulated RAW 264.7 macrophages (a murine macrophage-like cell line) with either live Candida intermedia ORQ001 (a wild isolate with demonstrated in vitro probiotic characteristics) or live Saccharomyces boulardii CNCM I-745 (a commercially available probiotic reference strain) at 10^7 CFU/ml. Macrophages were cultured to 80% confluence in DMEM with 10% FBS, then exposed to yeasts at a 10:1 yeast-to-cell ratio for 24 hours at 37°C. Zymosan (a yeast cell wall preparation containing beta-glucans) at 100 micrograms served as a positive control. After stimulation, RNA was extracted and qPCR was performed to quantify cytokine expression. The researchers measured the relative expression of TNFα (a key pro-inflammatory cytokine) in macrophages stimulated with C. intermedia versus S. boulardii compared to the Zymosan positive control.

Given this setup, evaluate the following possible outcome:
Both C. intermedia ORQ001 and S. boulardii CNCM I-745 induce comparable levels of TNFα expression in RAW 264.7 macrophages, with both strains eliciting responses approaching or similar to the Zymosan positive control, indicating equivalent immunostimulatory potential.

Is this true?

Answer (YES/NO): NO